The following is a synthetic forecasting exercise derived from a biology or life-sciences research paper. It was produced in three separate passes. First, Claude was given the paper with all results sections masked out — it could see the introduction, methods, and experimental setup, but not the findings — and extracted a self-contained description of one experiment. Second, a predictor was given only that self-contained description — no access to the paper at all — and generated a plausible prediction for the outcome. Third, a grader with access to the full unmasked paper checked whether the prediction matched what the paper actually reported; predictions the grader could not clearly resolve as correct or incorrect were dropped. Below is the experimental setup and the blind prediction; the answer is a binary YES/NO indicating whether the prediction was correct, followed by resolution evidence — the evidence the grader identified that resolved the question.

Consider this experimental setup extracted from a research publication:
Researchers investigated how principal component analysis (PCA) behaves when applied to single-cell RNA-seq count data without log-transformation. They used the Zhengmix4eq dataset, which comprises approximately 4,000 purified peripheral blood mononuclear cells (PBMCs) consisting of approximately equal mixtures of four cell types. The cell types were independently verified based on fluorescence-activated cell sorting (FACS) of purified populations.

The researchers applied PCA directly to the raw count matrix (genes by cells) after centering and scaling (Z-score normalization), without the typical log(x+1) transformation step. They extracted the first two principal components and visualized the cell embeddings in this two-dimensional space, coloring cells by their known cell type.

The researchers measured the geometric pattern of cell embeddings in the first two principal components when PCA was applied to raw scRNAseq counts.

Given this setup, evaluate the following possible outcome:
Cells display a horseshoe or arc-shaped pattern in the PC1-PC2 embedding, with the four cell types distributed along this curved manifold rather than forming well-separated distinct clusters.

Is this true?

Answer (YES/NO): YES